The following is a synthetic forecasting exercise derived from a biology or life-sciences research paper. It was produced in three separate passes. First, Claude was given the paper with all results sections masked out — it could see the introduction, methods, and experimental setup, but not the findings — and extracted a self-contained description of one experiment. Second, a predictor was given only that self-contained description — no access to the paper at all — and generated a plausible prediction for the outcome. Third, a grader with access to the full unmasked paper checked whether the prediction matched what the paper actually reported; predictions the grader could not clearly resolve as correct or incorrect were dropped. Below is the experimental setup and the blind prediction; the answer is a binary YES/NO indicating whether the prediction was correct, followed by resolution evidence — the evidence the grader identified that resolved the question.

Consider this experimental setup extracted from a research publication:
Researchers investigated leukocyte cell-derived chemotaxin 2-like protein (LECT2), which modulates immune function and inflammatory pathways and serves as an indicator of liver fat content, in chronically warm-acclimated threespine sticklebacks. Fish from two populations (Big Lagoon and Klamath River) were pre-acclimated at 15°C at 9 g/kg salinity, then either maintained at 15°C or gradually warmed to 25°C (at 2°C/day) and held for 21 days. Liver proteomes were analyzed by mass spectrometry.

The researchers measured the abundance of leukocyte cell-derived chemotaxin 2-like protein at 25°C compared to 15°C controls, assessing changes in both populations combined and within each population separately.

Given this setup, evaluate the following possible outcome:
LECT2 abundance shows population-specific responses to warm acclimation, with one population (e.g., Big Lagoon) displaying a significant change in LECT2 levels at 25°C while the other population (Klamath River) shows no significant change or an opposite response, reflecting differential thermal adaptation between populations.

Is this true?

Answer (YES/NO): NO